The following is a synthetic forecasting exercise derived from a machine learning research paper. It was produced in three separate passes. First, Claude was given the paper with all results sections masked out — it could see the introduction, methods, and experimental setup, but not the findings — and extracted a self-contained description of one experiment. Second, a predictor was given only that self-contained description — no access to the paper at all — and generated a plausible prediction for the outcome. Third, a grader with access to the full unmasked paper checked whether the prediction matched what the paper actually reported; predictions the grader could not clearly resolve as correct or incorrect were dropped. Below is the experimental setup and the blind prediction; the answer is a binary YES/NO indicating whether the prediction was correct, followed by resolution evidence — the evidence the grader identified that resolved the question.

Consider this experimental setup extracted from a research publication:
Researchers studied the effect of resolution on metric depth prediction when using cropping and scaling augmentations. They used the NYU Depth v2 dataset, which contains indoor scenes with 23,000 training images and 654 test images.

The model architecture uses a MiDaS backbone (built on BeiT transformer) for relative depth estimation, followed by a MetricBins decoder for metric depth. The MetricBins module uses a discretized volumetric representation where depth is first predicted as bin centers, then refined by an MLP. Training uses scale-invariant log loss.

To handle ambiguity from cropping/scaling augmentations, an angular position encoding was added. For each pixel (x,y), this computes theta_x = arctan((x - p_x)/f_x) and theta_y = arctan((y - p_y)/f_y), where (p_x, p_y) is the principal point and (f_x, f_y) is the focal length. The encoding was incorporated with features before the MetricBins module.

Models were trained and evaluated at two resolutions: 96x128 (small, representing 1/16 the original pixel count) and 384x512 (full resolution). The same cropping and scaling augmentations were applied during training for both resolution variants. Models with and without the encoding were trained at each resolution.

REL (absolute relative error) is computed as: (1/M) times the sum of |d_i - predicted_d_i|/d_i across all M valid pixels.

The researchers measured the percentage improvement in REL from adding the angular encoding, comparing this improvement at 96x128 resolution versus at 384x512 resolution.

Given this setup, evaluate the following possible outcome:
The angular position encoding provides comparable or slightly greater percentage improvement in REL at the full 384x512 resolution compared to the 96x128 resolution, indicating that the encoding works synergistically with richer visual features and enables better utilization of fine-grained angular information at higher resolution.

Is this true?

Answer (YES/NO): NO